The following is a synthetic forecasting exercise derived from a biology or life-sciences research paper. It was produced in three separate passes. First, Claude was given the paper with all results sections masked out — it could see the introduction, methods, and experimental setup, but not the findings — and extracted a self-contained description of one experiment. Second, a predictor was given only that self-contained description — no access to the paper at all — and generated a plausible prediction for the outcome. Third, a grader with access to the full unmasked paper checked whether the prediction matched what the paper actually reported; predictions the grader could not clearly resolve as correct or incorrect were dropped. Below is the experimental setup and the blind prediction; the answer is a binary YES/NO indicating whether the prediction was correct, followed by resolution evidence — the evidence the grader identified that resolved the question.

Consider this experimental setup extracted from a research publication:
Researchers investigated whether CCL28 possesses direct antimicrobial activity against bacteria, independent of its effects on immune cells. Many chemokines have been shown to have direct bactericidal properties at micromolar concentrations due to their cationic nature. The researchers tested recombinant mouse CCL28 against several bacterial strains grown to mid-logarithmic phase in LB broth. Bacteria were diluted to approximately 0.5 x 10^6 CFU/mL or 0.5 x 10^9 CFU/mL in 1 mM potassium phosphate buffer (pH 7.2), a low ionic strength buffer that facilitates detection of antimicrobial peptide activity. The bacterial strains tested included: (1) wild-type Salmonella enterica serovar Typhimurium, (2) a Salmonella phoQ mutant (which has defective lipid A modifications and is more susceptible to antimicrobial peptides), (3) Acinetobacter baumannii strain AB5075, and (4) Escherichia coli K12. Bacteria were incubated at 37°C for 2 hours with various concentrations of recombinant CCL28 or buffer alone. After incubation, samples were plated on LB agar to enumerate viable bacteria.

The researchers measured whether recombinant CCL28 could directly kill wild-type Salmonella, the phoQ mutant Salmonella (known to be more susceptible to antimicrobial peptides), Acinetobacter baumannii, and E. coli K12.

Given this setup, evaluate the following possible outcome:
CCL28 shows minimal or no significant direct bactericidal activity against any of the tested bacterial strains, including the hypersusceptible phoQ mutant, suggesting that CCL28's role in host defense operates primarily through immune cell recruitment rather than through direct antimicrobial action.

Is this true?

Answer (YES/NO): NO